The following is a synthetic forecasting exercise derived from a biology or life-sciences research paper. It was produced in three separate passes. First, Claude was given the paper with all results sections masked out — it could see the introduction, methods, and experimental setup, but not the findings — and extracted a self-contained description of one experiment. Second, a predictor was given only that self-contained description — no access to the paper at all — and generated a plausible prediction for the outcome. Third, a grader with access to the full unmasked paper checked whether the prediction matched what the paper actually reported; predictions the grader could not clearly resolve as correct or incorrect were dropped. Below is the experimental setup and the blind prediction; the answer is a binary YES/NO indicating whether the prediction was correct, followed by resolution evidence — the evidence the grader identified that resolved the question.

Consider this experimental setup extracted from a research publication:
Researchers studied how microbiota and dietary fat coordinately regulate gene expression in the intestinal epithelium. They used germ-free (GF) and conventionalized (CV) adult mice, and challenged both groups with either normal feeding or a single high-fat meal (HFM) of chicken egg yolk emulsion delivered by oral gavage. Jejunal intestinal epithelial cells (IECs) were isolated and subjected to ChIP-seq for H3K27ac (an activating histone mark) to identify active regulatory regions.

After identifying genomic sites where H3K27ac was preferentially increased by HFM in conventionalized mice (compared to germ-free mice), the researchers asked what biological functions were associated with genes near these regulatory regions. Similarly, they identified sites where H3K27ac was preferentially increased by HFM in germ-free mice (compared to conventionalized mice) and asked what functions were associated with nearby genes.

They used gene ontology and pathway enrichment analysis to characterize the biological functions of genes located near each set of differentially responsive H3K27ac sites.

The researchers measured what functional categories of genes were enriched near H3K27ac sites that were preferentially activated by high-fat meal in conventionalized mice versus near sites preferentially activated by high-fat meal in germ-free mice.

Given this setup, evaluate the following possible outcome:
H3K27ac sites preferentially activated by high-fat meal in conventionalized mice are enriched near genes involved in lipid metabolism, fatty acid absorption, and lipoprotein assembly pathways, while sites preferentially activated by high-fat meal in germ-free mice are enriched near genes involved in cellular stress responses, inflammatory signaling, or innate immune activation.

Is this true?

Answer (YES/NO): NO